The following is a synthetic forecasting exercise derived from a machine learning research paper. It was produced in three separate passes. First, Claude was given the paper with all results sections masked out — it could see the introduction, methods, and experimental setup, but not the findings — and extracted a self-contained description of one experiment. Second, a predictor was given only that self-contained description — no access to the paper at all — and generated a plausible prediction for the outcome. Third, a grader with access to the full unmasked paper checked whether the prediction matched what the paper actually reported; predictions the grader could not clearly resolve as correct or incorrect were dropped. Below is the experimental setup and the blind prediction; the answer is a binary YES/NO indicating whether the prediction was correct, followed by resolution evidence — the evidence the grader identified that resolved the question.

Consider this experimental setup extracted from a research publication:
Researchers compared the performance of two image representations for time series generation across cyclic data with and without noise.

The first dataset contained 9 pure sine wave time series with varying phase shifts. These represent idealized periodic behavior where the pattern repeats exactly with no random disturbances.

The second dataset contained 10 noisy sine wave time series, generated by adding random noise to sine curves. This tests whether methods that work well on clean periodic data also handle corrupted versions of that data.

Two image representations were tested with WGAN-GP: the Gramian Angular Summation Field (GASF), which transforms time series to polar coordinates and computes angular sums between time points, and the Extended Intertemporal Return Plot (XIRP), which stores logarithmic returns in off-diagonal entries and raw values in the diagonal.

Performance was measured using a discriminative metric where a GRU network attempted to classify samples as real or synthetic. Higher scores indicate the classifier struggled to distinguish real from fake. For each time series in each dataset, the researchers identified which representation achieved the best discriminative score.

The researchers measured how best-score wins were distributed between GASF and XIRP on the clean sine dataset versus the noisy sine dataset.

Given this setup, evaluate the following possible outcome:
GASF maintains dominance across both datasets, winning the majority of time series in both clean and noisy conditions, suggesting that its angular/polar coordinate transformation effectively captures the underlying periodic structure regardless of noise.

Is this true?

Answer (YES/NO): NO